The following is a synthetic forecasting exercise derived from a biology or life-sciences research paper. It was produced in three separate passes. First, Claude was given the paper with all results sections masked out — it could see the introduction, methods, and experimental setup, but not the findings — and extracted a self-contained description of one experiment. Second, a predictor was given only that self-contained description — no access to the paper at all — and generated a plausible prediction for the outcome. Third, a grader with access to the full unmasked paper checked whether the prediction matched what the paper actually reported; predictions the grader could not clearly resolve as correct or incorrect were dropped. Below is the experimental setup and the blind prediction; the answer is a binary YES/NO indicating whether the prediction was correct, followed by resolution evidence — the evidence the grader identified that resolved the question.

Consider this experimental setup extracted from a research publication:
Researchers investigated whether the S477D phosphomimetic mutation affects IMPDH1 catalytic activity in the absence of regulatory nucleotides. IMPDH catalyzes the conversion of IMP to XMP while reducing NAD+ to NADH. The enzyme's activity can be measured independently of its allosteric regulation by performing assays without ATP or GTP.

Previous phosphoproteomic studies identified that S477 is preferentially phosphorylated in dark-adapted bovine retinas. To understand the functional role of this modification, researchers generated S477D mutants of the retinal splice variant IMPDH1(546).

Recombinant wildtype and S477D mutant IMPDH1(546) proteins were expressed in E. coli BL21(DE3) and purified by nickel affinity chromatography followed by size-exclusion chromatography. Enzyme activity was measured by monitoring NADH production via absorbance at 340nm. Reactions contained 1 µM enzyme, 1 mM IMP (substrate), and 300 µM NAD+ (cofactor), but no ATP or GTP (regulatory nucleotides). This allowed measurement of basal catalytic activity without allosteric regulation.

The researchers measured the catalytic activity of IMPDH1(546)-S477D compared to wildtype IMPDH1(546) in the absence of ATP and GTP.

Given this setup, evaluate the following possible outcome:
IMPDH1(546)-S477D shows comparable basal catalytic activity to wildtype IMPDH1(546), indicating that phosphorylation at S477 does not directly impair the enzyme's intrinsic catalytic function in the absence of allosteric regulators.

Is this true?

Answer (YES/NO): YES